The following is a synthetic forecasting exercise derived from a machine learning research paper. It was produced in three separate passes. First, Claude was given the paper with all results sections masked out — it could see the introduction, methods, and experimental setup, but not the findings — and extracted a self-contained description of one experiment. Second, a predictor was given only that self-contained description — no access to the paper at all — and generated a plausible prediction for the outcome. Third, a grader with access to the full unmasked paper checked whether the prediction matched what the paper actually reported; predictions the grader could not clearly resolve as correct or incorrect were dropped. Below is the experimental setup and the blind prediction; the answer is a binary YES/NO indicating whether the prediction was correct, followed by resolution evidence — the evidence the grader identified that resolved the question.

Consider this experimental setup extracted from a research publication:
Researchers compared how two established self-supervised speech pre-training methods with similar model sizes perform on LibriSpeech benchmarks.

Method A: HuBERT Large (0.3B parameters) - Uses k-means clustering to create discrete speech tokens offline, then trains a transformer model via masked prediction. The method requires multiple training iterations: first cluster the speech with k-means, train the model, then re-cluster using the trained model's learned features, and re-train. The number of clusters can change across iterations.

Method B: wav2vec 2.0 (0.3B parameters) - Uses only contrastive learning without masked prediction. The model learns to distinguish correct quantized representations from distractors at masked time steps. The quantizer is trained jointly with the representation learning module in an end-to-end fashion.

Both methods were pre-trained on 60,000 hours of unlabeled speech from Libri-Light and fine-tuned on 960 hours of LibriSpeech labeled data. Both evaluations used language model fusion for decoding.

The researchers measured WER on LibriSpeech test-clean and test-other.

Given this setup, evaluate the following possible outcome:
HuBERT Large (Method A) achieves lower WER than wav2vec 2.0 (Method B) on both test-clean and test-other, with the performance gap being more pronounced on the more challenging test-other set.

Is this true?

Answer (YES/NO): NO